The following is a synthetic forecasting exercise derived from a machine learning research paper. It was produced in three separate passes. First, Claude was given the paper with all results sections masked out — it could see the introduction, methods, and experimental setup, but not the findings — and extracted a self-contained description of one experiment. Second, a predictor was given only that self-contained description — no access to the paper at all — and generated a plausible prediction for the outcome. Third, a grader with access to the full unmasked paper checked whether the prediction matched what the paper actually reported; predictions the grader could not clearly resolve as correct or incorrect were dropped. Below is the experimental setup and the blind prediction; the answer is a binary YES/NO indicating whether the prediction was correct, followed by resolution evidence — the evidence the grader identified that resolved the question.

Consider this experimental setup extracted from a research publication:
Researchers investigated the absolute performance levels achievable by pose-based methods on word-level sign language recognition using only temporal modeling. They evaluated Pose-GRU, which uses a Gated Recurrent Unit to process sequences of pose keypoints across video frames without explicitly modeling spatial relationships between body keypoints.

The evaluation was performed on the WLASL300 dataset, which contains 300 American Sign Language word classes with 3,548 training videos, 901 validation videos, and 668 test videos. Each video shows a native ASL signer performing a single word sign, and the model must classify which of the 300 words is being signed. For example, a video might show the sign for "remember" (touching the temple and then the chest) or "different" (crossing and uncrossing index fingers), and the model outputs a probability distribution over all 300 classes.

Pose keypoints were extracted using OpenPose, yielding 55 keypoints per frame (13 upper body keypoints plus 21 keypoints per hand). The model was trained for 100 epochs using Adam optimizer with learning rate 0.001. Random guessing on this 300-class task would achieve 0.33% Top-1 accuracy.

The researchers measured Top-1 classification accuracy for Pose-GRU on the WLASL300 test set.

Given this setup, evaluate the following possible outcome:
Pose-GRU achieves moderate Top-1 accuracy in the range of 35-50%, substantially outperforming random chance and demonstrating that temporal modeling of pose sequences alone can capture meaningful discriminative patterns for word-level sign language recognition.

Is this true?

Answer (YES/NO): NO